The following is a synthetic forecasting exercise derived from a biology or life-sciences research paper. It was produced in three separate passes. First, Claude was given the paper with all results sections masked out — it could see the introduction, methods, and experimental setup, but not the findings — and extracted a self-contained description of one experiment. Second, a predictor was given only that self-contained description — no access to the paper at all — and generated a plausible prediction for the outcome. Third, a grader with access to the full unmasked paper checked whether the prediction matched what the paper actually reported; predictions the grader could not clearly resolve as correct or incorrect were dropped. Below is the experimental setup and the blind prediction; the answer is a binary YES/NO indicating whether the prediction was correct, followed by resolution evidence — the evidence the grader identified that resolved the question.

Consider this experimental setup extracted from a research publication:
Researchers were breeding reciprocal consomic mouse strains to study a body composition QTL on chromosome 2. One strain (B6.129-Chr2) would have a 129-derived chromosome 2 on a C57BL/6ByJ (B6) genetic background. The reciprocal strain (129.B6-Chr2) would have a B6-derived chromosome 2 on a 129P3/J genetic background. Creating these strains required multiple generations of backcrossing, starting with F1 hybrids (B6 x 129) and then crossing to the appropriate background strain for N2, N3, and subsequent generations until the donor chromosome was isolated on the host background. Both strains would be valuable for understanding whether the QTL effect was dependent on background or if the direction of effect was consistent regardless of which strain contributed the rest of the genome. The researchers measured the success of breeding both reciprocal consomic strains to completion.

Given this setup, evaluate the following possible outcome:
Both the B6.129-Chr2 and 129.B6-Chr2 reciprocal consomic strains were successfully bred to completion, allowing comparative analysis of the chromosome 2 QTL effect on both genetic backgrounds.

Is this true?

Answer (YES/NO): NO